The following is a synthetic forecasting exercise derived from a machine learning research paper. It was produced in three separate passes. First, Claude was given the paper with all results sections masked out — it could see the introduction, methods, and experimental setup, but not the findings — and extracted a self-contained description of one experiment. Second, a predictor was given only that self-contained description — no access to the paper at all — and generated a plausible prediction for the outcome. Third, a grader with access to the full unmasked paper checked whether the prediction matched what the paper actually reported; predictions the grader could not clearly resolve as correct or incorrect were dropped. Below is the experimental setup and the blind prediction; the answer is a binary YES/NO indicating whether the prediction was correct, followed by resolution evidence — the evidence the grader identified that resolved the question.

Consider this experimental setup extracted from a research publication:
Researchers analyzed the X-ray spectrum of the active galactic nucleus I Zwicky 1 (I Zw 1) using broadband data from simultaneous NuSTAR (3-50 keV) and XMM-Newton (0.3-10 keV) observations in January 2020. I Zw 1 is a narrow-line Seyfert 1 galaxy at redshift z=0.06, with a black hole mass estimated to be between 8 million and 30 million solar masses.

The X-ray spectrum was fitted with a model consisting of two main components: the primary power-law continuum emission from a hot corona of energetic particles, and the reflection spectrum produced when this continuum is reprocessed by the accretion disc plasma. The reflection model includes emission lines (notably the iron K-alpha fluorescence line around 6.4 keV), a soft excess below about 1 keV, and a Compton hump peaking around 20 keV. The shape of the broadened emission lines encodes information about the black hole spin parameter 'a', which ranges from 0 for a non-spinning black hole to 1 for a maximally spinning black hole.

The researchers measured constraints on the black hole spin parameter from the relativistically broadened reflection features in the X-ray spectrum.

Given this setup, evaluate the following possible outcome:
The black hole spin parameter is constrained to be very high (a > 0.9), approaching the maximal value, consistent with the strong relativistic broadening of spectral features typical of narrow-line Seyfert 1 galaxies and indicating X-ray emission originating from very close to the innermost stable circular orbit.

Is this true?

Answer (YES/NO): YES